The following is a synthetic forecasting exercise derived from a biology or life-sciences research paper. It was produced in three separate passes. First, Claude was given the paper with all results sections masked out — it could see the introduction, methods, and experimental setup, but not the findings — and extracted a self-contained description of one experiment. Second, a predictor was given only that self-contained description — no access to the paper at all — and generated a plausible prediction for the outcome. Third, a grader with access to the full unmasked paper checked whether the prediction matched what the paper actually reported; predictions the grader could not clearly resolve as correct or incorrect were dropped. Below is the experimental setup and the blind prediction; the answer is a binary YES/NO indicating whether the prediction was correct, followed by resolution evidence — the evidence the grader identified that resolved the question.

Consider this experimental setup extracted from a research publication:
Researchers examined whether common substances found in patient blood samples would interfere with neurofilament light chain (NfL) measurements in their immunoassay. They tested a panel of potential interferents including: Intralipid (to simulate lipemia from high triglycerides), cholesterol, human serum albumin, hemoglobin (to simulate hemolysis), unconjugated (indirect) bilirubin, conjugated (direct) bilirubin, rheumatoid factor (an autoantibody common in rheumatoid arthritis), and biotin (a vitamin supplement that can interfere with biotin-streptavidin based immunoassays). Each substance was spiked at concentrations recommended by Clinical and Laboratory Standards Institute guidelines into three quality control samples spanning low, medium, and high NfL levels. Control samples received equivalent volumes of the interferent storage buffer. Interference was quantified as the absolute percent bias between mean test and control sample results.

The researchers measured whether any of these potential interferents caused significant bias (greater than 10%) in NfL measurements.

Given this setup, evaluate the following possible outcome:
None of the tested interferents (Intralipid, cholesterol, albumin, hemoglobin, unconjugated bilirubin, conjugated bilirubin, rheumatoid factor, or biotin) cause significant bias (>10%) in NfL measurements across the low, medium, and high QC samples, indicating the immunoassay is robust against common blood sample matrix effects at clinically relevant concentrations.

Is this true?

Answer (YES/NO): NO